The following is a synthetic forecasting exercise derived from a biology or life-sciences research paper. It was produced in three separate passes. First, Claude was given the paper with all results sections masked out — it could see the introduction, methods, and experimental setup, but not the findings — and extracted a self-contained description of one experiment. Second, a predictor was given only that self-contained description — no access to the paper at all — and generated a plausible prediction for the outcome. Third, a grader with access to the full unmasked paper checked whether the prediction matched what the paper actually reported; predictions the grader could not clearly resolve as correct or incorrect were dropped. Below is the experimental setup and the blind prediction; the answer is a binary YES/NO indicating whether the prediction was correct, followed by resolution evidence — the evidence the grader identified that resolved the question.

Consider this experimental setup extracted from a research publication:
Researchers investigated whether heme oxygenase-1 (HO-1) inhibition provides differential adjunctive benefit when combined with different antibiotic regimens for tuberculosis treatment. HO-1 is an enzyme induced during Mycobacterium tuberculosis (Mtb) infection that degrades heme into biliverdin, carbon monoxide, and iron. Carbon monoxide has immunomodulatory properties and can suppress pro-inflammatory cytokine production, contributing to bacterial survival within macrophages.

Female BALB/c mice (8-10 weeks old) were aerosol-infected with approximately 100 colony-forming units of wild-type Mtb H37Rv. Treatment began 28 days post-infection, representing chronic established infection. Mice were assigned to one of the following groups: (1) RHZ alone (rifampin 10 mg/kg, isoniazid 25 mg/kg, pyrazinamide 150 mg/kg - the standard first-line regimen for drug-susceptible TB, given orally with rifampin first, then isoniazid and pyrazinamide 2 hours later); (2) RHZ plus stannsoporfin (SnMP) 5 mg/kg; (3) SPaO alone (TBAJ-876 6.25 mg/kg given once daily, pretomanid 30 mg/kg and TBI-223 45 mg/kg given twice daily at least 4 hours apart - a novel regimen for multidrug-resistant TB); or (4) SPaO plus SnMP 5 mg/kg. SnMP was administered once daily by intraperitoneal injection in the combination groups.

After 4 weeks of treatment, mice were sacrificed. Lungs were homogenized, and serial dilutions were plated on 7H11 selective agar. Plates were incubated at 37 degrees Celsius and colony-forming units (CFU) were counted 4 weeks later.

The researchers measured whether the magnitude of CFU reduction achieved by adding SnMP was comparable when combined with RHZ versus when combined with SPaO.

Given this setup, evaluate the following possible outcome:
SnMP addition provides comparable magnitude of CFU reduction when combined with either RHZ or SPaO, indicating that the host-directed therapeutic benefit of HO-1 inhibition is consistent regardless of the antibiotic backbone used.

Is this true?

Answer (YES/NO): NO